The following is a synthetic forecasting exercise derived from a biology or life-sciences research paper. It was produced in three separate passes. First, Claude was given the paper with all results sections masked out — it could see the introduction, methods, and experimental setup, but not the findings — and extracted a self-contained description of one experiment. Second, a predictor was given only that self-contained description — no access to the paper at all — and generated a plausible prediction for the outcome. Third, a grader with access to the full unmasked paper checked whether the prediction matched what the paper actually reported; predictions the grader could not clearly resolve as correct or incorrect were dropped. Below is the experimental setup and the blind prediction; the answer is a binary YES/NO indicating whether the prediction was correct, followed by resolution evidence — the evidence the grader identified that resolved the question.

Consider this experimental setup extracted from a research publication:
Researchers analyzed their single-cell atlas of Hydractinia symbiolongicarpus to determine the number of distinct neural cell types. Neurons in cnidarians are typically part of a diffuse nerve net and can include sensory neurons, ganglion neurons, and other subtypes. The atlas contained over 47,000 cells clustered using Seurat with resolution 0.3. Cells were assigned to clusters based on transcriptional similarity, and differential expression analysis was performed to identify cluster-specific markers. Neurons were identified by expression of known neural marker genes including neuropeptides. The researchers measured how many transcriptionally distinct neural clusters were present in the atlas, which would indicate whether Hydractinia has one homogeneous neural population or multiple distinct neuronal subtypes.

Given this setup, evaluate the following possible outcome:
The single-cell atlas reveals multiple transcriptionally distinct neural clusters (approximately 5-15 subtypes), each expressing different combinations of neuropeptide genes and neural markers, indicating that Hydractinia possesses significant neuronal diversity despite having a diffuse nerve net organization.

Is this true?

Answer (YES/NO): NO